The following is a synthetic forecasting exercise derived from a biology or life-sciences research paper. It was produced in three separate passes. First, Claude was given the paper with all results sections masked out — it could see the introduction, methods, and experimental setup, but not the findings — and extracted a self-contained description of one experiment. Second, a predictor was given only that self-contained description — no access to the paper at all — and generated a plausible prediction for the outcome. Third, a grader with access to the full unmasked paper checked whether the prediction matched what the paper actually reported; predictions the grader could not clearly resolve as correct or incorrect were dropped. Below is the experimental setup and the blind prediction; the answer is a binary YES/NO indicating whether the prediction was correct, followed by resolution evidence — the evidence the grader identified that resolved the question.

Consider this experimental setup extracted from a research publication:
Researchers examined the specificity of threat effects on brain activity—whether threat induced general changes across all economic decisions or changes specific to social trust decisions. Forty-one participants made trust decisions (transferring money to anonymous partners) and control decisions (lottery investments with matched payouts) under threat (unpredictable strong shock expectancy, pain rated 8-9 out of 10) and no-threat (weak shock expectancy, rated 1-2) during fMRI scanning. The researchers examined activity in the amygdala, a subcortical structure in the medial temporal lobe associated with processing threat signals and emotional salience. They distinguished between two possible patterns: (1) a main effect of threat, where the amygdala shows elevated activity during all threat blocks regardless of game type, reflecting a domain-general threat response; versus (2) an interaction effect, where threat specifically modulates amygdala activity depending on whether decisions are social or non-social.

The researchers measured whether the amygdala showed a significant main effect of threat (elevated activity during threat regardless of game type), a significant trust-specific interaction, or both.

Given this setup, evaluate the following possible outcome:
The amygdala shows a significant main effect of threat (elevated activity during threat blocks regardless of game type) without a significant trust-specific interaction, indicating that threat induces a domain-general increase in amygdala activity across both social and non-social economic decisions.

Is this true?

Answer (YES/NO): NO